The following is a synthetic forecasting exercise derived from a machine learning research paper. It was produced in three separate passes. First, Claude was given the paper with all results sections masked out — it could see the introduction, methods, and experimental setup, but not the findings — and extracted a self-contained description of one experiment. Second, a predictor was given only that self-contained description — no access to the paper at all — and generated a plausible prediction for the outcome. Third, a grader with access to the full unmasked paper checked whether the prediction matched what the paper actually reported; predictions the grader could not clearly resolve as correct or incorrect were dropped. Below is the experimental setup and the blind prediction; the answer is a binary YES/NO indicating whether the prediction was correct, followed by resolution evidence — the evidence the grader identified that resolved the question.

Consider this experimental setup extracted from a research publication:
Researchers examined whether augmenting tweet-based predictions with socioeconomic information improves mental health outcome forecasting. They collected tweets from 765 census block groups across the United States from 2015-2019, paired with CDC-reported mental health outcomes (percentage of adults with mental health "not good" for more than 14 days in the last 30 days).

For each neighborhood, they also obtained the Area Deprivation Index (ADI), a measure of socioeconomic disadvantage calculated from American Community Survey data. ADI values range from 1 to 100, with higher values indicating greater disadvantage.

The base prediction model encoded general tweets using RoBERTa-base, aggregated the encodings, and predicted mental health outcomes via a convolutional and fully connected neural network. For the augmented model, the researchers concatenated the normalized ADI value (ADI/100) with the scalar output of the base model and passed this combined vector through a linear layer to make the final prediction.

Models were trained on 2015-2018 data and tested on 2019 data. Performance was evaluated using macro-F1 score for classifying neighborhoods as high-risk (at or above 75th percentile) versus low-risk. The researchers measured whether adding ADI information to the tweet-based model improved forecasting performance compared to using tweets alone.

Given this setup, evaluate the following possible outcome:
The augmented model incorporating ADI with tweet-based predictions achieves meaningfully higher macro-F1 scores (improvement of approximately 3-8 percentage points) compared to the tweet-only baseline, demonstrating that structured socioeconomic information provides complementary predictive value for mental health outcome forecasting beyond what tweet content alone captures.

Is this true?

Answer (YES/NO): NO